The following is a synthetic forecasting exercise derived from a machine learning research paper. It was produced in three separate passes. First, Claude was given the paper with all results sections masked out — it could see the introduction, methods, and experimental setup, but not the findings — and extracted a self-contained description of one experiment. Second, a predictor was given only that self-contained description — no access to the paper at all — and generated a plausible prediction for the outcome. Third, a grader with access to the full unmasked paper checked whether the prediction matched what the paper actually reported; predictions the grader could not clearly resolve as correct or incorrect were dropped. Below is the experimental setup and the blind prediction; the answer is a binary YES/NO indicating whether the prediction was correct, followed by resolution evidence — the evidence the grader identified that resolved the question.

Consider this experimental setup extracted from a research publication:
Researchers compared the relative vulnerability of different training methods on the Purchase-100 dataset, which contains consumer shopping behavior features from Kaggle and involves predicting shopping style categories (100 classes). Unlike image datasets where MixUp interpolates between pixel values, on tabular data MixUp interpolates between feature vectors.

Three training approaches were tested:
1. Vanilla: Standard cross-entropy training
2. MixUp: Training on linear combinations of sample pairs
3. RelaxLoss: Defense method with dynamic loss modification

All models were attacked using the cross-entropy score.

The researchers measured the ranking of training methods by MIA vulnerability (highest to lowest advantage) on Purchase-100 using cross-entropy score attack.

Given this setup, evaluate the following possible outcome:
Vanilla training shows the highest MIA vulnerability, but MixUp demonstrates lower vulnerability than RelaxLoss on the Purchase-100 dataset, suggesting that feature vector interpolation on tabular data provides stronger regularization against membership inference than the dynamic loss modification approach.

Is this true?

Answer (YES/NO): NO